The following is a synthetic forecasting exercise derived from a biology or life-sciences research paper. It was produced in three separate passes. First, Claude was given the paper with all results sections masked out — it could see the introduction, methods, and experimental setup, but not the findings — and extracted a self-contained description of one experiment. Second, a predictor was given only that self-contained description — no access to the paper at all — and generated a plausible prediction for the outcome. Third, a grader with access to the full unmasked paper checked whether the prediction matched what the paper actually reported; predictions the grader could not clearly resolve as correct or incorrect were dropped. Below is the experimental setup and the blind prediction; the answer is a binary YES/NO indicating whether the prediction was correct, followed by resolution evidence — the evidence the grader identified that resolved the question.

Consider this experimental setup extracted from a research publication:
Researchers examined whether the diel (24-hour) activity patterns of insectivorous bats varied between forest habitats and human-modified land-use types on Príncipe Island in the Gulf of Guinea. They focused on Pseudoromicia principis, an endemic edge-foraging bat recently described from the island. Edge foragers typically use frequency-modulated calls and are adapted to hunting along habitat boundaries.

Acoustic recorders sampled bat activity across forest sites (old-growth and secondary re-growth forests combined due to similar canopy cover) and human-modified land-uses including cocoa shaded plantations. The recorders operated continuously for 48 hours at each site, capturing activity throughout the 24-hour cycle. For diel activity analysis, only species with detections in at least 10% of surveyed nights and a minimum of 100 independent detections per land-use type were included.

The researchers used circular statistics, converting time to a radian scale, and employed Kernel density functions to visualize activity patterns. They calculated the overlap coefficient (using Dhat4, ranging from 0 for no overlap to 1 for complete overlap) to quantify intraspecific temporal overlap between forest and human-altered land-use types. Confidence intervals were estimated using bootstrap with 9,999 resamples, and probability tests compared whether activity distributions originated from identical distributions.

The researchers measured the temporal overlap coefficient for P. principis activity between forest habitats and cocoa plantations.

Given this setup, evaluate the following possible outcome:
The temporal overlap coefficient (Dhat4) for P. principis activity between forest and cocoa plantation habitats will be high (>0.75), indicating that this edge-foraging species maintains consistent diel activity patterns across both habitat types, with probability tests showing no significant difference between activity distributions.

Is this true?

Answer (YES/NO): NO